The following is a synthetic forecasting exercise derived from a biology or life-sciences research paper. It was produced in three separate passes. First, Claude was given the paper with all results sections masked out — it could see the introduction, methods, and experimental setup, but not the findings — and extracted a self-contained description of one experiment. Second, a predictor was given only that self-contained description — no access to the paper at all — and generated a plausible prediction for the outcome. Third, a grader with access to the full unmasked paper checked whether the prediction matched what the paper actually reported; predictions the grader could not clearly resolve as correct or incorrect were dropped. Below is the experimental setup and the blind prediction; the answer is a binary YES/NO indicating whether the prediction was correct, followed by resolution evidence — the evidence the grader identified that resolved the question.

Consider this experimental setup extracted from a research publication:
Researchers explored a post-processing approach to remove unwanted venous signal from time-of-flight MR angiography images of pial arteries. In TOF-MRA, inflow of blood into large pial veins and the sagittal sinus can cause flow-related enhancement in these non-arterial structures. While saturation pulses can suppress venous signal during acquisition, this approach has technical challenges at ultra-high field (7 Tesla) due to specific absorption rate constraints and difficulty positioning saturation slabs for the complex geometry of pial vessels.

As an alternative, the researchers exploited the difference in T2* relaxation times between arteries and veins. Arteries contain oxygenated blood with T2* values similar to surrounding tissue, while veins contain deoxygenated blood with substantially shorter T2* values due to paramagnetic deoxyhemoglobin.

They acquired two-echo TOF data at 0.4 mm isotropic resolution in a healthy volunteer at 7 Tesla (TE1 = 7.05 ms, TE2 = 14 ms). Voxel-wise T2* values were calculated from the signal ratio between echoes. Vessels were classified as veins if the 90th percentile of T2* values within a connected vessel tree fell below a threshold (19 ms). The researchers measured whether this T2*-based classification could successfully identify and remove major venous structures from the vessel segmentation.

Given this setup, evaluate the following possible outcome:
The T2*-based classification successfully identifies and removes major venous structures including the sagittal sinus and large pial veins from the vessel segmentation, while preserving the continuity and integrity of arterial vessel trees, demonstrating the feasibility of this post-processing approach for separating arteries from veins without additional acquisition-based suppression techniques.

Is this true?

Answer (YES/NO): YES